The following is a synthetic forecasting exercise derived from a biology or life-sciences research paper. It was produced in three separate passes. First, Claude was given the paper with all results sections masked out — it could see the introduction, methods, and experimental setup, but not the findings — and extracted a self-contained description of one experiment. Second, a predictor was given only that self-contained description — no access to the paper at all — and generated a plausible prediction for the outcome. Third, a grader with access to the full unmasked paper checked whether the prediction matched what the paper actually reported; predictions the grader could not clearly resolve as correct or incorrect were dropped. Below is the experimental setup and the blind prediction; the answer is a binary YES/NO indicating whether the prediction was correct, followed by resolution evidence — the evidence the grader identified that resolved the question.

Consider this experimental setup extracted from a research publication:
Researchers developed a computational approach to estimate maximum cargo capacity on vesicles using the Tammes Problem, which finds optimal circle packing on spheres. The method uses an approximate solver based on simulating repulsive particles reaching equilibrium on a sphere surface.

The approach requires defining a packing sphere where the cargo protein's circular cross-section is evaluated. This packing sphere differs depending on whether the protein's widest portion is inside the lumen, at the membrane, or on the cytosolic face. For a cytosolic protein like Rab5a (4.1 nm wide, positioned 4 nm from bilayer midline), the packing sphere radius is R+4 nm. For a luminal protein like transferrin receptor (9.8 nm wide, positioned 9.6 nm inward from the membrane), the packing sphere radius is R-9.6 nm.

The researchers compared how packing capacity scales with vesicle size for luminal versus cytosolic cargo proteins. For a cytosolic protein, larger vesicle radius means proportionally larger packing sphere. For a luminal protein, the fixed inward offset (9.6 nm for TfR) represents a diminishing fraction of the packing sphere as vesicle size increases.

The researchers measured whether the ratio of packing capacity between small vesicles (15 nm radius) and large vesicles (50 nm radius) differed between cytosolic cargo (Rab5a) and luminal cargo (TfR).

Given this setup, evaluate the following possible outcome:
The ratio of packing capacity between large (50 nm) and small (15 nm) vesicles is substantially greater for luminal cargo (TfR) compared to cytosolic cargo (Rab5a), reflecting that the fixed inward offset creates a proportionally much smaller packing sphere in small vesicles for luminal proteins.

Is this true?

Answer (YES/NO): YES